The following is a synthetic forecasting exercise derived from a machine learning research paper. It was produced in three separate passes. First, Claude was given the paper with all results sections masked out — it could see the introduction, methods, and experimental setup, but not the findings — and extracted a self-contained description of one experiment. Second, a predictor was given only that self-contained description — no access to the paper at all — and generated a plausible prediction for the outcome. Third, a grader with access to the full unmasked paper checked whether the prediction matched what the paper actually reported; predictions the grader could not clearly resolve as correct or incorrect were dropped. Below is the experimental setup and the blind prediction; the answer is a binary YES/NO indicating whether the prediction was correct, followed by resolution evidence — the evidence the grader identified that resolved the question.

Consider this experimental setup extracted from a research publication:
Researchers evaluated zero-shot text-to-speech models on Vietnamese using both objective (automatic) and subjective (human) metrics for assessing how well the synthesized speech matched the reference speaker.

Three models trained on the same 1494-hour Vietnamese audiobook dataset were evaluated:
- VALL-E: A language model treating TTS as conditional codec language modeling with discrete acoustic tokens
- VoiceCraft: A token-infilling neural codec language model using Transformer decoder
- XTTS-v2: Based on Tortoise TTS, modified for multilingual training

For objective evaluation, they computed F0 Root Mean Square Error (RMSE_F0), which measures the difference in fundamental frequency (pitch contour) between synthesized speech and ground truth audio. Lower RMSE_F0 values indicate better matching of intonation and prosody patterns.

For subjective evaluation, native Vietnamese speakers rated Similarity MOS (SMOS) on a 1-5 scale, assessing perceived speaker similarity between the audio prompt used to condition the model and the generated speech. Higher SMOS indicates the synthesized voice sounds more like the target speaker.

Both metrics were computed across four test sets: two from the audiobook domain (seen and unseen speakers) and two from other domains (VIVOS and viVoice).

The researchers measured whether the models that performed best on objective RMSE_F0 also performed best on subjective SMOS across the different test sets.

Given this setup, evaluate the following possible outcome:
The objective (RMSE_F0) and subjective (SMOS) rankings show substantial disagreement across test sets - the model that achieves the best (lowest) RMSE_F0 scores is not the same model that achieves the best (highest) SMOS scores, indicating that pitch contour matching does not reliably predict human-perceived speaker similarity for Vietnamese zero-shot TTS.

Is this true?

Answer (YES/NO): YES